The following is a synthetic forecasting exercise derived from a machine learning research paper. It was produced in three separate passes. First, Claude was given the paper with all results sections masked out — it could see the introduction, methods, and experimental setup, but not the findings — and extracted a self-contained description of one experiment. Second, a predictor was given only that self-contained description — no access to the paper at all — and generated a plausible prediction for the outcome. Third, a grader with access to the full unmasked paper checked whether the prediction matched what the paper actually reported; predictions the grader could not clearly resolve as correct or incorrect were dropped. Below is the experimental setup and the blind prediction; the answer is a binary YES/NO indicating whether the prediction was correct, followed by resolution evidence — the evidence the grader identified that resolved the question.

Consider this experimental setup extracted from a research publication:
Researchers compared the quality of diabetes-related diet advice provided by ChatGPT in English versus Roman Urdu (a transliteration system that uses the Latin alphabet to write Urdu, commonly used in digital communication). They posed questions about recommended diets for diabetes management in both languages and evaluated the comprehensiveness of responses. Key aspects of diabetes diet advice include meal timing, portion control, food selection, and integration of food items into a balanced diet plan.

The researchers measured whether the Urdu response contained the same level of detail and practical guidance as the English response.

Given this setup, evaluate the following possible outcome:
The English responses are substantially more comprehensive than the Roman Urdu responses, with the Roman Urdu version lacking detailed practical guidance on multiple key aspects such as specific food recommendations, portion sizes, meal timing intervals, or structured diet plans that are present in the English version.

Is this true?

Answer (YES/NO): YES